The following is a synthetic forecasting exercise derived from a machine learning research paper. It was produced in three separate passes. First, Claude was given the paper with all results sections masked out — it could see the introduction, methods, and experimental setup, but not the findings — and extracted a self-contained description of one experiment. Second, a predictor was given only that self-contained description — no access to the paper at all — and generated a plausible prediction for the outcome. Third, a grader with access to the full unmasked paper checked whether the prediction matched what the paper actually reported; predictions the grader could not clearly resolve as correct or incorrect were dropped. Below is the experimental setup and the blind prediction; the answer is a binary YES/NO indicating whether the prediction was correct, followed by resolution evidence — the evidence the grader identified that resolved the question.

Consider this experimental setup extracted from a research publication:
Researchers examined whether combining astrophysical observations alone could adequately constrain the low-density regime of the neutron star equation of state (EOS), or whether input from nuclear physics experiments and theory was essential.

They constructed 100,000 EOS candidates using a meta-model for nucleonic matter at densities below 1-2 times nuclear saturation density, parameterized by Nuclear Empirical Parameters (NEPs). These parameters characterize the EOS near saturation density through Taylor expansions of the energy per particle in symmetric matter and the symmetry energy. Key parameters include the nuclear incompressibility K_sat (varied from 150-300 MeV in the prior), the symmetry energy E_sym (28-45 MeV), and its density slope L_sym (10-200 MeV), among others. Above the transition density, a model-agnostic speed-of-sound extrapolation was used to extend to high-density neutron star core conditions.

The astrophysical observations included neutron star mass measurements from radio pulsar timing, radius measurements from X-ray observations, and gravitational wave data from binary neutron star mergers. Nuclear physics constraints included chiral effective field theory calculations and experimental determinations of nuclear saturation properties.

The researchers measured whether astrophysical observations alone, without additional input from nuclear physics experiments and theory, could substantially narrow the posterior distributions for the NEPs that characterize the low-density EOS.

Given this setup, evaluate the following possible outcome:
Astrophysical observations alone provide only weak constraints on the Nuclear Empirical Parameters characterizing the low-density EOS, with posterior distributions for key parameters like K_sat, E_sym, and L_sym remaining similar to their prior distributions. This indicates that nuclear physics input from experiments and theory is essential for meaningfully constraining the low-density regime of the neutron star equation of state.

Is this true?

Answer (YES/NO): YES